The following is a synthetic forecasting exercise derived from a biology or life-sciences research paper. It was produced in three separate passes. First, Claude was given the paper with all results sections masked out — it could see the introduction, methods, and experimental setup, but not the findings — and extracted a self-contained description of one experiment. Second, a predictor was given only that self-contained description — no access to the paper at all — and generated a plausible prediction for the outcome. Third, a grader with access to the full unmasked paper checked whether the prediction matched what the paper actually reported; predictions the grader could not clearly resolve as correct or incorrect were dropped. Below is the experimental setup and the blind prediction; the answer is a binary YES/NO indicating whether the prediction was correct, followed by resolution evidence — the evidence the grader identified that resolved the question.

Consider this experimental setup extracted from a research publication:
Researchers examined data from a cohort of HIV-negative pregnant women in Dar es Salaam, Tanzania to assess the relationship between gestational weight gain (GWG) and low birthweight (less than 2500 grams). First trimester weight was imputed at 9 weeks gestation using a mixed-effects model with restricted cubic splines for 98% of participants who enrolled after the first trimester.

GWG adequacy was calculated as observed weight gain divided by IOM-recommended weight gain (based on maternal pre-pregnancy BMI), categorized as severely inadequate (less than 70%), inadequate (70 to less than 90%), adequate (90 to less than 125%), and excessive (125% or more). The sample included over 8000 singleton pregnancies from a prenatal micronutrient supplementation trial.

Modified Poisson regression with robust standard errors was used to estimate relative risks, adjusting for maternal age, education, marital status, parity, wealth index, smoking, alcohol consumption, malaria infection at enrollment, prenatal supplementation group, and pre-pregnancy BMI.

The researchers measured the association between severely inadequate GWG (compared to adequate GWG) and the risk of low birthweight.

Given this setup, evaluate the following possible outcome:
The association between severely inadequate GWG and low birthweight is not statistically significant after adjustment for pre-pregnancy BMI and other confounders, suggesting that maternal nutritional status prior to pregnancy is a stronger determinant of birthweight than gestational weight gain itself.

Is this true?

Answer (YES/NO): NO